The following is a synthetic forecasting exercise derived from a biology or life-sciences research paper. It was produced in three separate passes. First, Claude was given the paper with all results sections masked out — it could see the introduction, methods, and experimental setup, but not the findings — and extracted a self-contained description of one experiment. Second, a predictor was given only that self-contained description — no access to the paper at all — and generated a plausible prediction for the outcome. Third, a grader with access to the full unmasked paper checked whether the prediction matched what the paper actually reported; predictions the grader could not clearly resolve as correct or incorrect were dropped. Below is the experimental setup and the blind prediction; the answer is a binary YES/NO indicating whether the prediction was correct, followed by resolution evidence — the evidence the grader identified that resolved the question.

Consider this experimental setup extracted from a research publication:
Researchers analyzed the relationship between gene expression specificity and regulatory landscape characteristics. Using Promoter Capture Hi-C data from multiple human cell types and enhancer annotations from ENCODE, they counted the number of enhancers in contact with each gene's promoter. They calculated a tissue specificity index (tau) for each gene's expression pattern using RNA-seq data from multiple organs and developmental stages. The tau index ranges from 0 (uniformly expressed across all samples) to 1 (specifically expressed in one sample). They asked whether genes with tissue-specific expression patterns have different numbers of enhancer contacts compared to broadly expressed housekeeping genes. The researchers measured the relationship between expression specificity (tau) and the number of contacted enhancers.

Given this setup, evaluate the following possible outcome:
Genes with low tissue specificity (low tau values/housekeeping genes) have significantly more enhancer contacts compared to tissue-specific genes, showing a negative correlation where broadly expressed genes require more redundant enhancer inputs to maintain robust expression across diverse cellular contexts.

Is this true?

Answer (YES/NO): YES